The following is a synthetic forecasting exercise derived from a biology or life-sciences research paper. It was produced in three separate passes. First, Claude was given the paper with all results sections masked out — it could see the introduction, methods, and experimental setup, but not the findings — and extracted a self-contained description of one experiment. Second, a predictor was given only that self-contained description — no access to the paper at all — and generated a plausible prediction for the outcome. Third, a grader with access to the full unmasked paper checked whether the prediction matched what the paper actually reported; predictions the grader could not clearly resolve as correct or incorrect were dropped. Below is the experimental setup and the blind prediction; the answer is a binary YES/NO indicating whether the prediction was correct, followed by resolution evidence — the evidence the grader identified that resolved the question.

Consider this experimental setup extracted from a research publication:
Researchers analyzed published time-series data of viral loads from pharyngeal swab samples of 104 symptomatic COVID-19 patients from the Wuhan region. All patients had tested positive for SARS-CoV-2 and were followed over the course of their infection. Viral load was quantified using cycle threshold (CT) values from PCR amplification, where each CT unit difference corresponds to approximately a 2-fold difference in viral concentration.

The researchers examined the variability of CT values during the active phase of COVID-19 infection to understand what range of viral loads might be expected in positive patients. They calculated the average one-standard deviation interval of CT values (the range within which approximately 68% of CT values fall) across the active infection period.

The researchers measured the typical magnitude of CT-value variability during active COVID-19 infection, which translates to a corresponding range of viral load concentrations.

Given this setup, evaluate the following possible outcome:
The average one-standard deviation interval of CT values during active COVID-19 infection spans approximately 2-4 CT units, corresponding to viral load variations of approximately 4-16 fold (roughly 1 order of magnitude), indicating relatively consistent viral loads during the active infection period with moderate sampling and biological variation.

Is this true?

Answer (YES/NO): NO